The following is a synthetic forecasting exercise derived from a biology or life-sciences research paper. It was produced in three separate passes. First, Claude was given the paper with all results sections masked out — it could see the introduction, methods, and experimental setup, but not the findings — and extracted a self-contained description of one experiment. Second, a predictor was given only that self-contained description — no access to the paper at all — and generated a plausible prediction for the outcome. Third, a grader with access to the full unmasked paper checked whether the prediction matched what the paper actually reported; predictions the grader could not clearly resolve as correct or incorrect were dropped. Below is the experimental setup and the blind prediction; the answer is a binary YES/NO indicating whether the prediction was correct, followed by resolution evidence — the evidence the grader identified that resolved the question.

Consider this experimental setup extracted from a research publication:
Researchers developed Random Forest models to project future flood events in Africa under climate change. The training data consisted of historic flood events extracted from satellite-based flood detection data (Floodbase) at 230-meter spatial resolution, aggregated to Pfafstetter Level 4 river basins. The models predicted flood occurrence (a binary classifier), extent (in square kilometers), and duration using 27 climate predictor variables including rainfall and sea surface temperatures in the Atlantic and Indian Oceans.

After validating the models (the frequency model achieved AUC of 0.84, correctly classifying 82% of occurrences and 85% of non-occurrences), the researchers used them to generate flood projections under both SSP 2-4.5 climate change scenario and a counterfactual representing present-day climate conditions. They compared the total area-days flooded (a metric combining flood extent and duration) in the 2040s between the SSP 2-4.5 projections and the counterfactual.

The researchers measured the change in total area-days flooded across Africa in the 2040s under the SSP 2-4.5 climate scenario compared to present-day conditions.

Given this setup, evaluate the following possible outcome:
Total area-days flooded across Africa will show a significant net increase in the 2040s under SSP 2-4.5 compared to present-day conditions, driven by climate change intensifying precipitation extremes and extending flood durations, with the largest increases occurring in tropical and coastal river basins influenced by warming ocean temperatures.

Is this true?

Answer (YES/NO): NO